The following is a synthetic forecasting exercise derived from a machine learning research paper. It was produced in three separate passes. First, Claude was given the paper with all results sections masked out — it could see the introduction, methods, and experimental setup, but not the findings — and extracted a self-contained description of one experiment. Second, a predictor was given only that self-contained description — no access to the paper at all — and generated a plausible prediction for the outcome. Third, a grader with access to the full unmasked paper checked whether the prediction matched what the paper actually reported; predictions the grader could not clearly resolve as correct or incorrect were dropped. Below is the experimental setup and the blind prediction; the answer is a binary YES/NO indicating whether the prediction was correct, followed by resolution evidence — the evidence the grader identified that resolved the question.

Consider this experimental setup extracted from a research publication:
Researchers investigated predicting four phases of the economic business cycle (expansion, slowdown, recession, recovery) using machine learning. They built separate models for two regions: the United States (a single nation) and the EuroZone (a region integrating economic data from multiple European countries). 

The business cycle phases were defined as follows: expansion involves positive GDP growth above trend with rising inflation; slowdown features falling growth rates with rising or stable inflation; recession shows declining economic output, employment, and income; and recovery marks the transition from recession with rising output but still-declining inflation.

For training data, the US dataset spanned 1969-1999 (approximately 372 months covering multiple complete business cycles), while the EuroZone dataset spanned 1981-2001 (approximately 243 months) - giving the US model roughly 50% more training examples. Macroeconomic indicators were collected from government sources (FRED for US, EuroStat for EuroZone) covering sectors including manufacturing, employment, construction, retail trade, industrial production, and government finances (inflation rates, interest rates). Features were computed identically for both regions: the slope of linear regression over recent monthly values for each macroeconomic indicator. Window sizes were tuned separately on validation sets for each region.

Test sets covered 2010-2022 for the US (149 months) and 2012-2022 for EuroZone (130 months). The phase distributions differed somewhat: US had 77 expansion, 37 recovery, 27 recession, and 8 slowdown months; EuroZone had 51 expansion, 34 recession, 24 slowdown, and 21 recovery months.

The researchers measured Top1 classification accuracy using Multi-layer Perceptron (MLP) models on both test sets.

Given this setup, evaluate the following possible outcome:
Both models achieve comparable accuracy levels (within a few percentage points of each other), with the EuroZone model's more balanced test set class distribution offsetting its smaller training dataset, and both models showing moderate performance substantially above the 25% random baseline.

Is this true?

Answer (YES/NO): NO